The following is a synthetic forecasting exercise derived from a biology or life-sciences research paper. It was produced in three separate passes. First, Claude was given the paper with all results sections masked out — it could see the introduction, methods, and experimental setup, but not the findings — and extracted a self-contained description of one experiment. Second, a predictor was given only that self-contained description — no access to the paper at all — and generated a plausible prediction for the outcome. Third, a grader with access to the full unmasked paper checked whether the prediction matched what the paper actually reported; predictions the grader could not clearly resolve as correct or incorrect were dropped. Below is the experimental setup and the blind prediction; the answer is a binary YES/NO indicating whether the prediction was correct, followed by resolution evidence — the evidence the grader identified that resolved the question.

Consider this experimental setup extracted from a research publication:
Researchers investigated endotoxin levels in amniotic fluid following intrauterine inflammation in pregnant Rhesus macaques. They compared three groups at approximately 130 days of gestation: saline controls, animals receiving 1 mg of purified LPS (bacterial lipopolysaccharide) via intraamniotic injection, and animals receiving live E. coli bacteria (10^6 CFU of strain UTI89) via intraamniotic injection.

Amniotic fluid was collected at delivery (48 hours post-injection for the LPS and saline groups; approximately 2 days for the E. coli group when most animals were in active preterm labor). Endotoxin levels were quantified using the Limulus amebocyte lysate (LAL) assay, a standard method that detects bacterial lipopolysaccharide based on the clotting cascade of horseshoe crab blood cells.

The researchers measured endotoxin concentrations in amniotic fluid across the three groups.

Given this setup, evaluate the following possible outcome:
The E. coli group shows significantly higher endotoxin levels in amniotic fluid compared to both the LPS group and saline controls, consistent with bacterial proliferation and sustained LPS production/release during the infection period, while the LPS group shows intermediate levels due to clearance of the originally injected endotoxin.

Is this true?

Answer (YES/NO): YES